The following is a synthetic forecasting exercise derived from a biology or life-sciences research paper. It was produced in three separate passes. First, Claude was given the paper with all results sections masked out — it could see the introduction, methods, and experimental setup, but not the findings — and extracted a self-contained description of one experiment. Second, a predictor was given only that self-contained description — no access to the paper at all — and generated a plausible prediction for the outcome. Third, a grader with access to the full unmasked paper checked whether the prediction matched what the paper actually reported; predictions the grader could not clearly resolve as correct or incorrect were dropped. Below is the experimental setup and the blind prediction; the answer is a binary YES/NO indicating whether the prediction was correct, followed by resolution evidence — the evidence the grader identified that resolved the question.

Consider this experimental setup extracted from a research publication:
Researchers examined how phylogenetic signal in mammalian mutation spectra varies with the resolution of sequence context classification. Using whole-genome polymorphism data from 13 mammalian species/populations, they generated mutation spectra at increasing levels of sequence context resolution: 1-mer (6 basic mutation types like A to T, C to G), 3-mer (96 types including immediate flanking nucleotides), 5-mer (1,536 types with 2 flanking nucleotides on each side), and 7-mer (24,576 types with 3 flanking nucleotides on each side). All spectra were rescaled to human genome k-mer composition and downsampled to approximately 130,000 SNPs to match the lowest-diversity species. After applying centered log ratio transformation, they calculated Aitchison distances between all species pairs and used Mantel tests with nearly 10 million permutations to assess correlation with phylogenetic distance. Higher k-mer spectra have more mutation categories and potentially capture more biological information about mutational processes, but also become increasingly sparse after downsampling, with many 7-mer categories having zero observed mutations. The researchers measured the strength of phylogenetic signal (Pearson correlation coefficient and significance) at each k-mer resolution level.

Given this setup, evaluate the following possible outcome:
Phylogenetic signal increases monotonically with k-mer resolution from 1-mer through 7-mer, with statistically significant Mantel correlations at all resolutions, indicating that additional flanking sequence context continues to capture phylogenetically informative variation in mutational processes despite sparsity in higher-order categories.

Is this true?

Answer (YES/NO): NO